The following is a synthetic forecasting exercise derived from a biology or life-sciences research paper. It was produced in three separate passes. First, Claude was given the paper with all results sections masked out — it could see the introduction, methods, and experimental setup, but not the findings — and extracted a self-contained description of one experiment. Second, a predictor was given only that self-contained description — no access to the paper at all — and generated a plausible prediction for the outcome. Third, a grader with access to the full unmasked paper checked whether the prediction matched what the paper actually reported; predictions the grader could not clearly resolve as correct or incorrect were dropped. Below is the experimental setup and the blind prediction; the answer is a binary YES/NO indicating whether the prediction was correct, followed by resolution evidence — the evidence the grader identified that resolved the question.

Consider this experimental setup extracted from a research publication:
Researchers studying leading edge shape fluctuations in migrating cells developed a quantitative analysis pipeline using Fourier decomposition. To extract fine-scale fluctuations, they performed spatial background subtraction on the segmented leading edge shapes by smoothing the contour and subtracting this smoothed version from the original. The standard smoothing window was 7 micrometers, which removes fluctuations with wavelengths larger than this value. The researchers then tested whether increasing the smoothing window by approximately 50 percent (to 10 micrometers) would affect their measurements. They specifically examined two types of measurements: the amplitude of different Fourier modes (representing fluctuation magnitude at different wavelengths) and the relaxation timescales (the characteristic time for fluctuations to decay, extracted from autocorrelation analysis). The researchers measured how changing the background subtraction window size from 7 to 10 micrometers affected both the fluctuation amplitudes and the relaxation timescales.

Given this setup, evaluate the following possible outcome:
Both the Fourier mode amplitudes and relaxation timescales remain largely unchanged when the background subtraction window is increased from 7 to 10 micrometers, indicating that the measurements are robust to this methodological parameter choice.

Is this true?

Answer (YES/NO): YES